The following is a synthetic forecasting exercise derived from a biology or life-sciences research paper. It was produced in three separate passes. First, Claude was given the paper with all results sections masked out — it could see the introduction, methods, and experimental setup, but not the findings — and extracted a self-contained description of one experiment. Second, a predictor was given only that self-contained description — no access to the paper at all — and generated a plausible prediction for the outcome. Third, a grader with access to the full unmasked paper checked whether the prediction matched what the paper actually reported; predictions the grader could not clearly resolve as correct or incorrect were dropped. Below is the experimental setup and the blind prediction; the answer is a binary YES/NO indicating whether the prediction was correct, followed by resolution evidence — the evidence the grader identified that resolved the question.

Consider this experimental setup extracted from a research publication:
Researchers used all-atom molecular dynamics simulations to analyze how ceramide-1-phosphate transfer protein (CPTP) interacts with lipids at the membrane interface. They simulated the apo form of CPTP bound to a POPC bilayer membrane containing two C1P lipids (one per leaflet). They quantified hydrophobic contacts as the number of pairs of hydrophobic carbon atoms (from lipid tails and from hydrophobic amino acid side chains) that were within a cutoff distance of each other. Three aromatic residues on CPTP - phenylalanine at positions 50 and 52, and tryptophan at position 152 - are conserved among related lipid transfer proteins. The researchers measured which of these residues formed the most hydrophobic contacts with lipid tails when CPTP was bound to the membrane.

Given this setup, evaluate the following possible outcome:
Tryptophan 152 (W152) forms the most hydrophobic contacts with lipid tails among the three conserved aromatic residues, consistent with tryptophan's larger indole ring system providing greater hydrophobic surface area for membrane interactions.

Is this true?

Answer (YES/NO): NO